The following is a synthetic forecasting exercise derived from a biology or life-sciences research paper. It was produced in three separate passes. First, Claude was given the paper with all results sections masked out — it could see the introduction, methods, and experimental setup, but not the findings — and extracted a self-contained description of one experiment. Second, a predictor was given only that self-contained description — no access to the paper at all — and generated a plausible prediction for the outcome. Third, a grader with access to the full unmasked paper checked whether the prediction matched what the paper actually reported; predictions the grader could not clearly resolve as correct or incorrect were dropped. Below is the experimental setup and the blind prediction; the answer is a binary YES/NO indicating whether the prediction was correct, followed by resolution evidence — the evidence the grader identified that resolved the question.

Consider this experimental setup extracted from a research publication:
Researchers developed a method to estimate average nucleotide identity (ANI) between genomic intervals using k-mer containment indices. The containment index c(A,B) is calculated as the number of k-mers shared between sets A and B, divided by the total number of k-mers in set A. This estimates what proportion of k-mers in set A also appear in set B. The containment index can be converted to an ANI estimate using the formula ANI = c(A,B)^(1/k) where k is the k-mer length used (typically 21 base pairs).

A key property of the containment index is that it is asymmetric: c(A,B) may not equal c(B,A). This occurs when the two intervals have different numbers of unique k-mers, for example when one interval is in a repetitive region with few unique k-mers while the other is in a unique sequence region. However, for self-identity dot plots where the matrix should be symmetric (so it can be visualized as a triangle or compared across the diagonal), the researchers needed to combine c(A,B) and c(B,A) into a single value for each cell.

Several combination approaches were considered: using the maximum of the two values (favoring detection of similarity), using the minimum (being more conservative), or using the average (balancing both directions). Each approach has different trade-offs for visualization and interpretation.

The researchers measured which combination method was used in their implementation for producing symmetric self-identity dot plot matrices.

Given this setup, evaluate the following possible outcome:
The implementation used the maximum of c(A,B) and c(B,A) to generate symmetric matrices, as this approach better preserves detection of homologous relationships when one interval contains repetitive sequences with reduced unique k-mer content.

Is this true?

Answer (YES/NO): YES